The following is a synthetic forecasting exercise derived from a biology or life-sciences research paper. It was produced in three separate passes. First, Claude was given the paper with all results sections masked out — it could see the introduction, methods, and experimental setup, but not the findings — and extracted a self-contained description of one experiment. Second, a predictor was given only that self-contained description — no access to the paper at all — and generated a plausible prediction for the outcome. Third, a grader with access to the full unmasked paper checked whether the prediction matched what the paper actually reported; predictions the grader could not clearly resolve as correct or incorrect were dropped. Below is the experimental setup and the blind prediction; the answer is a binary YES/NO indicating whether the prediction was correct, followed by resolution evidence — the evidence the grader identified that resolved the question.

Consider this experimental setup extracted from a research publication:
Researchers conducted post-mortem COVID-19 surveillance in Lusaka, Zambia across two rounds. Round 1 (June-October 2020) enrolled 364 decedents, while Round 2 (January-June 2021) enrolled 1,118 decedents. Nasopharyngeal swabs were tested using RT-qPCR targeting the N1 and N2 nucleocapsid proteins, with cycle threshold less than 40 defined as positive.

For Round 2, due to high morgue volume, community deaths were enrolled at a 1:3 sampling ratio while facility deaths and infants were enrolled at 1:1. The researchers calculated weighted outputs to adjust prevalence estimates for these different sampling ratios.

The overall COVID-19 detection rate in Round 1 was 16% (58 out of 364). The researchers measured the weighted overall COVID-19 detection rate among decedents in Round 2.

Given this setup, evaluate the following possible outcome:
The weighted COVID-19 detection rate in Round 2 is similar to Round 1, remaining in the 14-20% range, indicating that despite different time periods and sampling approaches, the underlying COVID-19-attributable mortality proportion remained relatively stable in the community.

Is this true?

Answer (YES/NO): NO